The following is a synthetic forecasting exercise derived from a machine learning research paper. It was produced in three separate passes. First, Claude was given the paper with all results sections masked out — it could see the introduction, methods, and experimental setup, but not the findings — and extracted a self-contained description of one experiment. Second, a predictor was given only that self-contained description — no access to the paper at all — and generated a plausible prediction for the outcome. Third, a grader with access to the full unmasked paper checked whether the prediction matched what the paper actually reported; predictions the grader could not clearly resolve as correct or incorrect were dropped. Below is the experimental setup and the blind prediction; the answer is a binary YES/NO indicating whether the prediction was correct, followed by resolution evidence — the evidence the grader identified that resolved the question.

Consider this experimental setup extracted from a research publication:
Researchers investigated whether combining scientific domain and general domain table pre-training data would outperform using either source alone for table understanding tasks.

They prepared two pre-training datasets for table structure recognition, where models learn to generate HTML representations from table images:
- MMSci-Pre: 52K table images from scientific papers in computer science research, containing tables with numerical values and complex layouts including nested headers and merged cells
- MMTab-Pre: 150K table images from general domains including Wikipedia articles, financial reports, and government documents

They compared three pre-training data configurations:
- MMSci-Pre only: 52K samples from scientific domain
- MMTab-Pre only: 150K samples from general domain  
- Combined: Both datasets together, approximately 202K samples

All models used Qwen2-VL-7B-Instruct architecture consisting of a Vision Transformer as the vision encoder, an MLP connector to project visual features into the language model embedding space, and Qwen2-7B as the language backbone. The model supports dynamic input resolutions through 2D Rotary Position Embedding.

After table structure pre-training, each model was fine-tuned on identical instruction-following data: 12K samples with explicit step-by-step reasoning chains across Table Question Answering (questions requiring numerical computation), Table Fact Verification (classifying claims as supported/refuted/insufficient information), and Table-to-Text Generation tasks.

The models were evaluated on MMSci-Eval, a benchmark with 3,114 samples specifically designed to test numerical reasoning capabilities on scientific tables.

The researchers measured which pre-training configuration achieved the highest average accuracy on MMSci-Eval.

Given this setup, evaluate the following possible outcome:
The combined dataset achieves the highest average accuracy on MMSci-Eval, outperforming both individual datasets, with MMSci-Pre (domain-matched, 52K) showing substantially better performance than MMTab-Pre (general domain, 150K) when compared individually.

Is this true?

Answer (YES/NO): NO